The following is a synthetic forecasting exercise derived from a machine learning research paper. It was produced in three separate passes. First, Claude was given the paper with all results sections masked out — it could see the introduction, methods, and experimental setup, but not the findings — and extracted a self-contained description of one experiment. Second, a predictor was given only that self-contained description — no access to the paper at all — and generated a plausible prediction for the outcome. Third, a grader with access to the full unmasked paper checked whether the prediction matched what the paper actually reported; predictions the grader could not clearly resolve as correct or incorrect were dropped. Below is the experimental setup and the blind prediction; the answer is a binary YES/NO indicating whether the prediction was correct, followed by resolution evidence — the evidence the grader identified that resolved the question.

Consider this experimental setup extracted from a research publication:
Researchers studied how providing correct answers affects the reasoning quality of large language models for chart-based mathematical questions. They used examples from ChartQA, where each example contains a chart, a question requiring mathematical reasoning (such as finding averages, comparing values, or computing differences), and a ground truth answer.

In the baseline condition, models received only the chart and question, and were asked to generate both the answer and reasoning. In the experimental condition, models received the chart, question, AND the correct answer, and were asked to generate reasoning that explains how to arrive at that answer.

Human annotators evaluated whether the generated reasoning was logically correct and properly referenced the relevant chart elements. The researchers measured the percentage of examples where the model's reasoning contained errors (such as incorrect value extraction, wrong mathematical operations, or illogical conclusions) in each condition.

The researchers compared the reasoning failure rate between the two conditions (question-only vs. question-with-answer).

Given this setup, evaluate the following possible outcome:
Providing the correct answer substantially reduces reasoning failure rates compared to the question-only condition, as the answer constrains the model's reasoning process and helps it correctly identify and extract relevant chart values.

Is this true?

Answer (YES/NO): YES